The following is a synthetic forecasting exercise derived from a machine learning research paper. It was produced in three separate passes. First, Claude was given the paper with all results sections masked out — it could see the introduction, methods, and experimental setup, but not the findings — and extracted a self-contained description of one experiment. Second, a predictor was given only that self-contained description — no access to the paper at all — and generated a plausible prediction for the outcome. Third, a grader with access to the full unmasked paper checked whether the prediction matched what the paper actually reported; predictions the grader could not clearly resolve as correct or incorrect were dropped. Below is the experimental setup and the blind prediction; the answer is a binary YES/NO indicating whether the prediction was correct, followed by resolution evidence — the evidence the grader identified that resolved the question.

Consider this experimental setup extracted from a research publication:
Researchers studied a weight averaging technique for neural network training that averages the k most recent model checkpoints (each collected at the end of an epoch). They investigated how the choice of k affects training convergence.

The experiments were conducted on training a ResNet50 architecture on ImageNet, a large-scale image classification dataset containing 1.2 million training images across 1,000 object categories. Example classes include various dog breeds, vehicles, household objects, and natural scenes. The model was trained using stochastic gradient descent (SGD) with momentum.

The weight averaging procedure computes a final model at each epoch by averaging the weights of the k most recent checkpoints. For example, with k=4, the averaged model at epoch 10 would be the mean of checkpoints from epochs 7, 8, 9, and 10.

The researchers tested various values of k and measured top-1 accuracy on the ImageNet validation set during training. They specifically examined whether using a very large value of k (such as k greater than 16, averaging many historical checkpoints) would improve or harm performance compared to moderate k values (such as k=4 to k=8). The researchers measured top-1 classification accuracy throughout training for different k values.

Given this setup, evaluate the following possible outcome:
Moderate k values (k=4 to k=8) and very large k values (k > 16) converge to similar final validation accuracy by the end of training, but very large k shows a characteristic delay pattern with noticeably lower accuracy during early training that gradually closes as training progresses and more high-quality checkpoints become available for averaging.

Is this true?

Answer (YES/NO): NO